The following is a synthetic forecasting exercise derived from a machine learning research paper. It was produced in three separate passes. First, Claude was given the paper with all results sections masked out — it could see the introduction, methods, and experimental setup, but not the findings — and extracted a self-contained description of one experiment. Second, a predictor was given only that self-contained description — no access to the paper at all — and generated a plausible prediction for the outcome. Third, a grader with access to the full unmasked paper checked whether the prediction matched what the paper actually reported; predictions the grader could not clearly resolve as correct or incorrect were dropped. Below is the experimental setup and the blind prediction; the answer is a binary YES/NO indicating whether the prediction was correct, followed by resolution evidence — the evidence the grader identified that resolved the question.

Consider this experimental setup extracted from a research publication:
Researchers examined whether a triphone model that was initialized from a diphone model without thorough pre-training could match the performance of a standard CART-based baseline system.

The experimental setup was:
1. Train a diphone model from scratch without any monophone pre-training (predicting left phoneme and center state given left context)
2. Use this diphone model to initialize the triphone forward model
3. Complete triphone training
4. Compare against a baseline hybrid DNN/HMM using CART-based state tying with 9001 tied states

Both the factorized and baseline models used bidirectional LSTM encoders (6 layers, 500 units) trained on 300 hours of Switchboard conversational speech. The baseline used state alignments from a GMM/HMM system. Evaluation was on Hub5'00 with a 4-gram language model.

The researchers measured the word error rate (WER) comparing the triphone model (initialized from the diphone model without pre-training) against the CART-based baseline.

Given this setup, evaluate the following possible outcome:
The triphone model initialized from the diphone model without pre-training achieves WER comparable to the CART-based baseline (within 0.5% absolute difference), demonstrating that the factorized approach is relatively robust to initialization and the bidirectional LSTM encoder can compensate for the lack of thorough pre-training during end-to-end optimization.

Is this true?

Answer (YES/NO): YES